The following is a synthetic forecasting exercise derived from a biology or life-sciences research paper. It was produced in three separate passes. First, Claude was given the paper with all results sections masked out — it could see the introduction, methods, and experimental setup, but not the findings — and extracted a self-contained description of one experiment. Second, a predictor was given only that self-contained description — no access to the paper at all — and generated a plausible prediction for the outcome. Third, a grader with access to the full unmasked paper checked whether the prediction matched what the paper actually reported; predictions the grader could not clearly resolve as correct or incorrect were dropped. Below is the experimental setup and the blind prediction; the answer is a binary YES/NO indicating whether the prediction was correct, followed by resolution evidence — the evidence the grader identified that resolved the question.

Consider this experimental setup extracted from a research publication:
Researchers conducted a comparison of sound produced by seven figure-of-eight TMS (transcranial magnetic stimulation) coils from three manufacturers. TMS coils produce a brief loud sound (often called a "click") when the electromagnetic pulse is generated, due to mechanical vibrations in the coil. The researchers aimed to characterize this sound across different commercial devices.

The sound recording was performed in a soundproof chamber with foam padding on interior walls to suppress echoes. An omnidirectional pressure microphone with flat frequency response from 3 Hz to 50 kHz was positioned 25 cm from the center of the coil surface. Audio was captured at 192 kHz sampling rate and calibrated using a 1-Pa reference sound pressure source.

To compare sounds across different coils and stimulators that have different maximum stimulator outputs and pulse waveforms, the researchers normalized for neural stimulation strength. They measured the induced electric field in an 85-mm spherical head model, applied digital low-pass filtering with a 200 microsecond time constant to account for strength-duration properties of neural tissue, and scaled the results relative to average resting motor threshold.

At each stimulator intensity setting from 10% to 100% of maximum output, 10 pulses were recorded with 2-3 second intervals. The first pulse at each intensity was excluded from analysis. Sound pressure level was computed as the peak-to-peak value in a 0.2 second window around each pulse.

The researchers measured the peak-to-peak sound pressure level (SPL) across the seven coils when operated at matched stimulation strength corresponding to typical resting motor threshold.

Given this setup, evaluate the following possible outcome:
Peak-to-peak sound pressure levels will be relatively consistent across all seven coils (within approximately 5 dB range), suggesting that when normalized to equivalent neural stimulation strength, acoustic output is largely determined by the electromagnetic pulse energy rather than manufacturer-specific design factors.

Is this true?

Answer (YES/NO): NO